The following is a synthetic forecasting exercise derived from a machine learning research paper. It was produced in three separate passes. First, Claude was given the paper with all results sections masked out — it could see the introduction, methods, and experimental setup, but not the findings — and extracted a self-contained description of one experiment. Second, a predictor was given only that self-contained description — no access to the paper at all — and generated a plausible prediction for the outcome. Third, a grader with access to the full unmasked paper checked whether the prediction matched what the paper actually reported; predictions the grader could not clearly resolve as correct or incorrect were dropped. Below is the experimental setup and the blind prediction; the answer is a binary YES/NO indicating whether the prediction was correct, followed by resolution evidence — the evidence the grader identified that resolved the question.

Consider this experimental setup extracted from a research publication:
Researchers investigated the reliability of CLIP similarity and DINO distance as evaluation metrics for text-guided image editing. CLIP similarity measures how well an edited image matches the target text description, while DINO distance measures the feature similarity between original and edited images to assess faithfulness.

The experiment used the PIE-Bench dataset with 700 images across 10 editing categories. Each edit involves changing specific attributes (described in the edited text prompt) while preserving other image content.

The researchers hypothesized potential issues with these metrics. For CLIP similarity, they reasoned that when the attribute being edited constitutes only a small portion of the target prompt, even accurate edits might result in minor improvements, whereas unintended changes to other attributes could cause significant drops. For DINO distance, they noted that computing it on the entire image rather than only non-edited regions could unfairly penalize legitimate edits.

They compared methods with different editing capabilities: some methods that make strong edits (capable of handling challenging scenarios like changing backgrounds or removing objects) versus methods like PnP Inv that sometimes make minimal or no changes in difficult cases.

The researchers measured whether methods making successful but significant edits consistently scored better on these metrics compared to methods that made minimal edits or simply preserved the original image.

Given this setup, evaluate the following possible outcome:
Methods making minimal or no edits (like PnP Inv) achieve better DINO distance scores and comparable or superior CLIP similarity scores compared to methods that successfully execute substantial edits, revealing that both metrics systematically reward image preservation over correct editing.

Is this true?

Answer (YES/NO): YES